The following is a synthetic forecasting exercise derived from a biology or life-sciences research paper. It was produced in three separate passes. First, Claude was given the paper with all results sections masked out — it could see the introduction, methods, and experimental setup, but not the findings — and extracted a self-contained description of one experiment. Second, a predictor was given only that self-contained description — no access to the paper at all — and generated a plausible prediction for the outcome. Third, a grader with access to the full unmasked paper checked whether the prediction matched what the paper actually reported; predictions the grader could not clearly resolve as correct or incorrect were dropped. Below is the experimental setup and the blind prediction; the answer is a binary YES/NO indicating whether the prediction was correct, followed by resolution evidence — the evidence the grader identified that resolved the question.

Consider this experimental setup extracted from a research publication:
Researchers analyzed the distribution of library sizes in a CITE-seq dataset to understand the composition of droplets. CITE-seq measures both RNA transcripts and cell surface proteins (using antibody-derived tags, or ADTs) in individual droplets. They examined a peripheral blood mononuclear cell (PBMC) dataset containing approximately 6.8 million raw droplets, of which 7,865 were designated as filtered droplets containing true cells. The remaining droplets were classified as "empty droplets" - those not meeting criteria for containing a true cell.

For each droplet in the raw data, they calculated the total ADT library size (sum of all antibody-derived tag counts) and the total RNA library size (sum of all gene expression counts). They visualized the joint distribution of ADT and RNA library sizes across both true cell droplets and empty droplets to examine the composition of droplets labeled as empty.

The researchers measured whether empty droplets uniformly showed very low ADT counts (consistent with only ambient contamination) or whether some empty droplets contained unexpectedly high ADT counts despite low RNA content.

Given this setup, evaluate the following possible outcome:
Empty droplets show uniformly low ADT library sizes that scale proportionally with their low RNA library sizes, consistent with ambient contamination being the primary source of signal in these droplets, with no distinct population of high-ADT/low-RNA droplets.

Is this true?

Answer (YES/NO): NO